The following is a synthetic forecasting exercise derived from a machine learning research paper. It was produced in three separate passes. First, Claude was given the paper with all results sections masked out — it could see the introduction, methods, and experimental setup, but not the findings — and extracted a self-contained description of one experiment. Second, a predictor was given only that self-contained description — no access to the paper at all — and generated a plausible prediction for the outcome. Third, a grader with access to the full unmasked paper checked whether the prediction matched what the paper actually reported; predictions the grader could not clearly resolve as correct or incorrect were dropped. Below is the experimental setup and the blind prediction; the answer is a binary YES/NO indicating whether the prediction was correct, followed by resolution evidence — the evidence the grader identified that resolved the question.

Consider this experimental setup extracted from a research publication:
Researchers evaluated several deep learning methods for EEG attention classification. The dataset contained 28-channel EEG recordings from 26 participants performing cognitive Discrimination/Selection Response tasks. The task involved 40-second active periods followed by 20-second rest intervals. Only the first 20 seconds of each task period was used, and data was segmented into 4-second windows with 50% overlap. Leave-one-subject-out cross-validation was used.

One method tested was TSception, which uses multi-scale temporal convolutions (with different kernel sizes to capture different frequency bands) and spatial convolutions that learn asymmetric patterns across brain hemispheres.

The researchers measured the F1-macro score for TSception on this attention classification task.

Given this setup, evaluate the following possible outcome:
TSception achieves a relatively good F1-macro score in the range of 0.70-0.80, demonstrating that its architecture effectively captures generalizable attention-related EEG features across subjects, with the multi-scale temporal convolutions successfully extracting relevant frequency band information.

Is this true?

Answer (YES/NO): NO